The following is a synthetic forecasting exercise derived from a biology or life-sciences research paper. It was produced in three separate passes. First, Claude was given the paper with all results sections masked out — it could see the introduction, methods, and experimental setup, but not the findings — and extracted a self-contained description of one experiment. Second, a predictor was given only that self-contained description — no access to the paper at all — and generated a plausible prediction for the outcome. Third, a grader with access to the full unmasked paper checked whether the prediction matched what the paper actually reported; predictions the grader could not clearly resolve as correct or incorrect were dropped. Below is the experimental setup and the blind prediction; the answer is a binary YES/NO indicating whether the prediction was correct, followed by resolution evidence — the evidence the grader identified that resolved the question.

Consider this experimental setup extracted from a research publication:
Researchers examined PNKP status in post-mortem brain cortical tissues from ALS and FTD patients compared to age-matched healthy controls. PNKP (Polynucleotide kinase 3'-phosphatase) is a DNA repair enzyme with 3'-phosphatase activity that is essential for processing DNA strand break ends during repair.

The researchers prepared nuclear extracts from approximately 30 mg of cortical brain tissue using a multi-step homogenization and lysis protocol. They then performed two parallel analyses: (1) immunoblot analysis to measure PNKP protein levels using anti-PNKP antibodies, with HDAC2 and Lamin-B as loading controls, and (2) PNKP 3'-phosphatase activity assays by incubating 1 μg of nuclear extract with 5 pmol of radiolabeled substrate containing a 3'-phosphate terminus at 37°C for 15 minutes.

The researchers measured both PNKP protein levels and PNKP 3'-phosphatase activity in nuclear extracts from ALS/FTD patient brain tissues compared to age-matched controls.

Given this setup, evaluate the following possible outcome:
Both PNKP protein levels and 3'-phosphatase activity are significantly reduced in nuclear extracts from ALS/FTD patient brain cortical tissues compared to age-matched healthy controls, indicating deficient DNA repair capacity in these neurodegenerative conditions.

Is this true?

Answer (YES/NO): NO